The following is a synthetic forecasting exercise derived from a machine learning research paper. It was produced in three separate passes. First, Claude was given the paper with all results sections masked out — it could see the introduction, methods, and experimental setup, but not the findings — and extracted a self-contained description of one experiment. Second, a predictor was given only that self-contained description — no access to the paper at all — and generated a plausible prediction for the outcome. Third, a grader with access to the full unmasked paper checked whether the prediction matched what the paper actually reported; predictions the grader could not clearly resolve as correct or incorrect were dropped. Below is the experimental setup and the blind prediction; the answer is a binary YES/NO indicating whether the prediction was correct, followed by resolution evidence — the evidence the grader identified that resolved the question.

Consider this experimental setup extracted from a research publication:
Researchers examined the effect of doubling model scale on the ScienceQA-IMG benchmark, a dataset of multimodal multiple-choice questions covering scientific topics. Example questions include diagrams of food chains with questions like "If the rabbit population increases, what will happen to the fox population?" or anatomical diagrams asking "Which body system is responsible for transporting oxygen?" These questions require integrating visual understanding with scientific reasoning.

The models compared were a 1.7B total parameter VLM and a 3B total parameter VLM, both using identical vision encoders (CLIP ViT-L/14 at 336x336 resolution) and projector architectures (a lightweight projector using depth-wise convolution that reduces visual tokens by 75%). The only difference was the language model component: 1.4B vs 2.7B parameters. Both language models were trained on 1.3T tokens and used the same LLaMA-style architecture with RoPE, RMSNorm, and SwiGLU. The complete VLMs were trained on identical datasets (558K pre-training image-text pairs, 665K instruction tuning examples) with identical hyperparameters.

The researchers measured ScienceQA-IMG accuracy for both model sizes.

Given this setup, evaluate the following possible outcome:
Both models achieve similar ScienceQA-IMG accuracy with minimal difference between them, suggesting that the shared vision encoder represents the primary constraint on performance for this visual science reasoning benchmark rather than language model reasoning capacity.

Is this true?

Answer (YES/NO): NO